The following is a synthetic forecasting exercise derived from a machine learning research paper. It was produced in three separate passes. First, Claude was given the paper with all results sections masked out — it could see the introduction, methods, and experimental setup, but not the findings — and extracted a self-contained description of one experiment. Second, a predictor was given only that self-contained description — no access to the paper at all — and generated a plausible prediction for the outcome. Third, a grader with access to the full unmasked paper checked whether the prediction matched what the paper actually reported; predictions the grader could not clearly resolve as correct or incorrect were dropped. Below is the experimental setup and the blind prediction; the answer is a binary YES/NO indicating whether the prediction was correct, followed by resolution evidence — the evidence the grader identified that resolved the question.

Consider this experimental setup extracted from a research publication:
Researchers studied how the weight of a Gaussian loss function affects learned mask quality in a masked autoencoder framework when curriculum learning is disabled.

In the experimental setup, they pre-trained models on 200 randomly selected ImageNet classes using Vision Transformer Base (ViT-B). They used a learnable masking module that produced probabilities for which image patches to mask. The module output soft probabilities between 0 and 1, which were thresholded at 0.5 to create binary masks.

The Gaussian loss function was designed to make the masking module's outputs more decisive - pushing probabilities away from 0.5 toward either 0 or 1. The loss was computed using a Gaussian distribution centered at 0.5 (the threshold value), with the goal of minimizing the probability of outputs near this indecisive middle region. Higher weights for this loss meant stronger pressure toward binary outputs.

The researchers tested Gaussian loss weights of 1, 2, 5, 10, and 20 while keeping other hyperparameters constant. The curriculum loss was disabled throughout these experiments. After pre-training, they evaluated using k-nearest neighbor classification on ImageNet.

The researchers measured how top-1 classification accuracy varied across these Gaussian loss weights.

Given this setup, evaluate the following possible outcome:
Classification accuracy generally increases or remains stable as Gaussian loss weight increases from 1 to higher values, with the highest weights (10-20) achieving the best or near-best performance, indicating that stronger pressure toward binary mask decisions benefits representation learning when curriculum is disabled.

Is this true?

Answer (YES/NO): NO